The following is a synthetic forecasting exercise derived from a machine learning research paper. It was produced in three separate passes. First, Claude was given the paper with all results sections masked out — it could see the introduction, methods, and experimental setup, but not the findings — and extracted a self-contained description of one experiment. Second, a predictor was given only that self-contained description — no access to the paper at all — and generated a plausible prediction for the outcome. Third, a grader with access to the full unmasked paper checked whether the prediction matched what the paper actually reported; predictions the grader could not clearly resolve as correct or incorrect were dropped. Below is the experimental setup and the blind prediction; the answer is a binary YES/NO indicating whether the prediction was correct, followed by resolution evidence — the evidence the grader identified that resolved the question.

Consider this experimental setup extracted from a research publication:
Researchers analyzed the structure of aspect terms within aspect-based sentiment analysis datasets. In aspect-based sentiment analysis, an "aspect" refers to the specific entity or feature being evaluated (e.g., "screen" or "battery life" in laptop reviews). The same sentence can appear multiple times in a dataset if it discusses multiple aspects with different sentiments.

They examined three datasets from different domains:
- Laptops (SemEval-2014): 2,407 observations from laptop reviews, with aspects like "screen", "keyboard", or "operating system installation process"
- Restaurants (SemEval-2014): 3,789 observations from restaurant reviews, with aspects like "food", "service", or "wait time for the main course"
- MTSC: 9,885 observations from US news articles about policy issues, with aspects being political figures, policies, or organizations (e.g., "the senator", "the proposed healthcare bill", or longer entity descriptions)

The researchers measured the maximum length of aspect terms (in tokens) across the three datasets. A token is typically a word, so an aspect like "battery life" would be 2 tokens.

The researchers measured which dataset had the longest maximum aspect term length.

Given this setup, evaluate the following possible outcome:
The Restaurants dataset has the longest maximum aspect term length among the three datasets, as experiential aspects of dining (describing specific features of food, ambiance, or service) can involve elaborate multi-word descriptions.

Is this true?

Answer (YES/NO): NO